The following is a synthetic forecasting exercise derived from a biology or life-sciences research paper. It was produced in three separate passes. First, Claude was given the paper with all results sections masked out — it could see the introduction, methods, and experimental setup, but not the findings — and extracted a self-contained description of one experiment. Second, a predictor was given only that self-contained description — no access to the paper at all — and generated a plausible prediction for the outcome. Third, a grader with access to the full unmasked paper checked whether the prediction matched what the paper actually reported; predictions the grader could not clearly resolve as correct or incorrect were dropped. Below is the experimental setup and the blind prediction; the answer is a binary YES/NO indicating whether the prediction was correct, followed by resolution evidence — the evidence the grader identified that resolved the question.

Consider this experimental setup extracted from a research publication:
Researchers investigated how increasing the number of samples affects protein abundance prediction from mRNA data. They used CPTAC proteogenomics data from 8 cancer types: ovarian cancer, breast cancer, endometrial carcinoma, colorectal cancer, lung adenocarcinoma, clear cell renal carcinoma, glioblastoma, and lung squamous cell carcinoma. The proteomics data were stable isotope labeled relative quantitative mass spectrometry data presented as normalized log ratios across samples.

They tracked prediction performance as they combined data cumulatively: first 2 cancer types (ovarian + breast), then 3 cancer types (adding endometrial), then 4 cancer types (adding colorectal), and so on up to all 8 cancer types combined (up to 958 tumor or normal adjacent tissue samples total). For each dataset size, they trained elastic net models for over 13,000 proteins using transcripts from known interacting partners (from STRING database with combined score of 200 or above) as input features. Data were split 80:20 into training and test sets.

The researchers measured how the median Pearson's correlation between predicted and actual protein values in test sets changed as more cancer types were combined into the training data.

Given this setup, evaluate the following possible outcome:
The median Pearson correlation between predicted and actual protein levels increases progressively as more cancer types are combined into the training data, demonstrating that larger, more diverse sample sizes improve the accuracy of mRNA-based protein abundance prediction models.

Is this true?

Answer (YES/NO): NO